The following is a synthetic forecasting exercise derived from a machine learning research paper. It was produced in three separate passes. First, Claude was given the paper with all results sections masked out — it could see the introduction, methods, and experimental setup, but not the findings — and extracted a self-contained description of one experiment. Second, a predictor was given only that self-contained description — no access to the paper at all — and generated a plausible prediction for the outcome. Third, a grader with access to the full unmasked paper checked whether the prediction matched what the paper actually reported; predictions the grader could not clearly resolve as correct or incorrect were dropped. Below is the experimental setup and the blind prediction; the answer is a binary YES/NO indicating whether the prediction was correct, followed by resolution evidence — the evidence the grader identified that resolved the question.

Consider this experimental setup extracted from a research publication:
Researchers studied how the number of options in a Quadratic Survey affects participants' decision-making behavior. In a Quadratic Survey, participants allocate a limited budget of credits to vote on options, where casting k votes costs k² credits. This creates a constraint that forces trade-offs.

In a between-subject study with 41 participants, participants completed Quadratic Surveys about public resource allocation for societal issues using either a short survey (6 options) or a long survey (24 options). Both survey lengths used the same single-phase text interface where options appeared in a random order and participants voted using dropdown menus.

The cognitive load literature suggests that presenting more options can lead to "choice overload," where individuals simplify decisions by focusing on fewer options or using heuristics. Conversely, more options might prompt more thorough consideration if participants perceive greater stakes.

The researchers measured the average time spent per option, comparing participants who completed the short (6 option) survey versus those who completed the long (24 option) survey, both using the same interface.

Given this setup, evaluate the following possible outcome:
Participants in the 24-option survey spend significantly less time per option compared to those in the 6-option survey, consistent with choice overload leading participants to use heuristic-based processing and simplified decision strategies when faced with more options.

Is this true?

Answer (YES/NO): NO